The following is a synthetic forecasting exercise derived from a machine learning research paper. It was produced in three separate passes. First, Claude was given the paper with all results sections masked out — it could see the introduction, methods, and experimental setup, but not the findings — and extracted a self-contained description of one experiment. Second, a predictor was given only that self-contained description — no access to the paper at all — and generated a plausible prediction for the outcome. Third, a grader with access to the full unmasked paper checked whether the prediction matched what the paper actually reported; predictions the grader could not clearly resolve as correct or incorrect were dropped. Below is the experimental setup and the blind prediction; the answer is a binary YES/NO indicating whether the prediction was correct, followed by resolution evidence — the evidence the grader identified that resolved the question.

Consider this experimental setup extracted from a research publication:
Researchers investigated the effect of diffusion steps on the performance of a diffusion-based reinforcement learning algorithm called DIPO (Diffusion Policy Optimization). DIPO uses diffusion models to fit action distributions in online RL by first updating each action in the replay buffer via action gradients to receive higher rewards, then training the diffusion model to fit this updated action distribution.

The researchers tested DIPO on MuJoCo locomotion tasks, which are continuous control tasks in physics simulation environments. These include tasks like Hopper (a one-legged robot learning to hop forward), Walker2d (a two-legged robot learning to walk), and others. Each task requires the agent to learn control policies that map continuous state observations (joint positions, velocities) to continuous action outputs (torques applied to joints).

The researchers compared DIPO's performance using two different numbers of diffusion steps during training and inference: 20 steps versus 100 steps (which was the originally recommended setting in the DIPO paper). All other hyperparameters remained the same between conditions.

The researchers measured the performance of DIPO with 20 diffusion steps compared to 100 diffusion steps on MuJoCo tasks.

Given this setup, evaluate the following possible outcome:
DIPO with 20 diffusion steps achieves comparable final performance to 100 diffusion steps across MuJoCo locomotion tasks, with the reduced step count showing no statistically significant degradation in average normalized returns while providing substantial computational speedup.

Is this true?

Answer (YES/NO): NO